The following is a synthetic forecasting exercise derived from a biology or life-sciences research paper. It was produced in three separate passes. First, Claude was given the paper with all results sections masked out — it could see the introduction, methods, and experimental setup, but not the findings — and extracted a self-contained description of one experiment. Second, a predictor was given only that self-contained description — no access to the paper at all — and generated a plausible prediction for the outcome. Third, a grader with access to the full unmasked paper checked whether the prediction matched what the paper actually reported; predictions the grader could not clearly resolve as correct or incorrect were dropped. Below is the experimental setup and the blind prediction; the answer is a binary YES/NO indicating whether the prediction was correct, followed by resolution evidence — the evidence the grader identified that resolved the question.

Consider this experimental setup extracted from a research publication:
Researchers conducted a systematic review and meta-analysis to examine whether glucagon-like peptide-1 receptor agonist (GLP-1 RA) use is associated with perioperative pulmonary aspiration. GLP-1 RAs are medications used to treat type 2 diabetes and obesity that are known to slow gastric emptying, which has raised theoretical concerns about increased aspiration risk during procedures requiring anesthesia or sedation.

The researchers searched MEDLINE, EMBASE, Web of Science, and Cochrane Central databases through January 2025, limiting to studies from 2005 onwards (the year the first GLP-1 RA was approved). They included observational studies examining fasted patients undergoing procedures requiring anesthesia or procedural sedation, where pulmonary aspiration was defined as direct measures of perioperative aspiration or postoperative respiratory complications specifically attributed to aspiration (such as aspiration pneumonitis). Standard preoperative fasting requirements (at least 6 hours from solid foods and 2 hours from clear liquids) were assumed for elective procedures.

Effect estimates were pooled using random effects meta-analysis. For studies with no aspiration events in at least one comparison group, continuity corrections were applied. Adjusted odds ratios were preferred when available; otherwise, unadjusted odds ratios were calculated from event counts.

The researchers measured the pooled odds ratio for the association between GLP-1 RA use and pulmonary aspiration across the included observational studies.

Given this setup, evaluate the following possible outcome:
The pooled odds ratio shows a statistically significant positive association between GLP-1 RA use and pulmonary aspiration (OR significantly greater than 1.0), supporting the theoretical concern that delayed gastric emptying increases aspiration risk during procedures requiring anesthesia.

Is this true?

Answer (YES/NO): NO